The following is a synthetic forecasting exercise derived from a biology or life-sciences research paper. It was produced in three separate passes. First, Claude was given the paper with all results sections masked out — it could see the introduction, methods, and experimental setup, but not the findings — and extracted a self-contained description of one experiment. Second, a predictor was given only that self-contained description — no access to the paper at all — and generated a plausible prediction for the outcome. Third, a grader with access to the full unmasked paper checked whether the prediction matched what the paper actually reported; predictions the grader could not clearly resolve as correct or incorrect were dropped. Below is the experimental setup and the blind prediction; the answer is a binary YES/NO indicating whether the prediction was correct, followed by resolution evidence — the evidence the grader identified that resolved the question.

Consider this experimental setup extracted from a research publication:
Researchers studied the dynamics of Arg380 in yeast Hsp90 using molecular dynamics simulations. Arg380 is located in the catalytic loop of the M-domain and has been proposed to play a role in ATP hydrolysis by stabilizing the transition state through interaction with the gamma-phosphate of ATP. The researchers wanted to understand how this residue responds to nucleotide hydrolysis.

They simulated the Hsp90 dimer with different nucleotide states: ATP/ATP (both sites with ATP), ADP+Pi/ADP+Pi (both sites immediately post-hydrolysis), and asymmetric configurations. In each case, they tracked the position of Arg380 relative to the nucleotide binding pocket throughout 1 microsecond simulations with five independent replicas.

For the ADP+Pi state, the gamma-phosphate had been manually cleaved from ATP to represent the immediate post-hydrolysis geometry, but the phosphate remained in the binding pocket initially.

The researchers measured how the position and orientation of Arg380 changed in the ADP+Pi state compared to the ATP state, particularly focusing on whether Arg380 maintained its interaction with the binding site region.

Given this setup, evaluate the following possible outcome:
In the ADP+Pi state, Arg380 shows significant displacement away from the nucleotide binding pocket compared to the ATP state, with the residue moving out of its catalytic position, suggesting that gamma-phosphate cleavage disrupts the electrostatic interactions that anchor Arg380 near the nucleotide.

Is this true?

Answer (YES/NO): YES